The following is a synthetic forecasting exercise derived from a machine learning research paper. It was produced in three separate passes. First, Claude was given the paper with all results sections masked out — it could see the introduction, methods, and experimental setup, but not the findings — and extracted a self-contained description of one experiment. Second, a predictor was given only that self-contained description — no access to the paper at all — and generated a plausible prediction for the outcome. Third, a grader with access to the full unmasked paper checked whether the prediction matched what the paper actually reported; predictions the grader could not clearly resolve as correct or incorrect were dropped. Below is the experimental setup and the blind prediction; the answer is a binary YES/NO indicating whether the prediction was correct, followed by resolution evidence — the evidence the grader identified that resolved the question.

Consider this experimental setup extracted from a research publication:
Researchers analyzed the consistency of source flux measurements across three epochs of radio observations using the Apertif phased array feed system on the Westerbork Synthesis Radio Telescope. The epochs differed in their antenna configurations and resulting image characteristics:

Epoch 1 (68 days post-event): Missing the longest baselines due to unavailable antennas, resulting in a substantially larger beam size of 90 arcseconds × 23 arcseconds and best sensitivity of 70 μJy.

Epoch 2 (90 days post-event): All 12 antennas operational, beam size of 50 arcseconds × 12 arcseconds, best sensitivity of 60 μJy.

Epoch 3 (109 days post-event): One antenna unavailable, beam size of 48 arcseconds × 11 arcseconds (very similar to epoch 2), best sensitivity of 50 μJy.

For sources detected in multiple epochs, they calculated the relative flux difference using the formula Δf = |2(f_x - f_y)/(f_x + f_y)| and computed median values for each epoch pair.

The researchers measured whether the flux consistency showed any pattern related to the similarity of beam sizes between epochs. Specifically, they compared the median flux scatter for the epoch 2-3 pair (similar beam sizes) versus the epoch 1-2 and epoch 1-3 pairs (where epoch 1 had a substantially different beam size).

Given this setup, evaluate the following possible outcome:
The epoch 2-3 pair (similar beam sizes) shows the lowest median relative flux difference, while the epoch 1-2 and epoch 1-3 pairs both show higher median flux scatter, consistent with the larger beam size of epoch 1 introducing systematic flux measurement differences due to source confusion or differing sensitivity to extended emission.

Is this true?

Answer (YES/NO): NO